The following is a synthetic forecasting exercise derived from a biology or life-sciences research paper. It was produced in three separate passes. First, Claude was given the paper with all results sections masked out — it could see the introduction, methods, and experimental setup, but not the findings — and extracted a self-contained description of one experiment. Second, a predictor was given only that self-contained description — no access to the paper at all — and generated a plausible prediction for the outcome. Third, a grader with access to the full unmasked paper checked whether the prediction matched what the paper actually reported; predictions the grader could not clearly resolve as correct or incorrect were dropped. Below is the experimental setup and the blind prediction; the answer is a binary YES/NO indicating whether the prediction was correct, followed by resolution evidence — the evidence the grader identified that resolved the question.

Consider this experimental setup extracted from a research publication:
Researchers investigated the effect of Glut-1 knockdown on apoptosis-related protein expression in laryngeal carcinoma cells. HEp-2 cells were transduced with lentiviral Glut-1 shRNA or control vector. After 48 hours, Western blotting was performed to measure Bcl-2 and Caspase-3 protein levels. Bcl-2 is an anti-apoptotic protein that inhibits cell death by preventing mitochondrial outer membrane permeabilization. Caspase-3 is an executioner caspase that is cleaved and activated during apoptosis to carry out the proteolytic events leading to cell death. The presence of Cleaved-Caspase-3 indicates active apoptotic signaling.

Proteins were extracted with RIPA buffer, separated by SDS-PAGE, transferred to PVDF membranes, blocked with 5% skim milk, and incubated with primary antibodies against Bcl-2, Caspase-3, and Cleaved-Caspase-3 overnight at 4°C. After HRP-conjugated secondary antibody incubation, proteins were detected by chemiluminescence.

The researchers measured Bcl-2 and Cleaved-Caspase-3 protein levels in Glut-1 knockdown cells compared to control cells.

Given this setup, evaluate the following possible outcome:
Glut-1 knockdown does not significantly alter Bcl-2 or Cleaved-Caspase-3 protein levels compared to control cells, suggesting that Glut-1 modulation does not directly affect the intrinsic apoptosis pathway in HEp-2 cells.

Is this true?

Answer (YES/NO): NO